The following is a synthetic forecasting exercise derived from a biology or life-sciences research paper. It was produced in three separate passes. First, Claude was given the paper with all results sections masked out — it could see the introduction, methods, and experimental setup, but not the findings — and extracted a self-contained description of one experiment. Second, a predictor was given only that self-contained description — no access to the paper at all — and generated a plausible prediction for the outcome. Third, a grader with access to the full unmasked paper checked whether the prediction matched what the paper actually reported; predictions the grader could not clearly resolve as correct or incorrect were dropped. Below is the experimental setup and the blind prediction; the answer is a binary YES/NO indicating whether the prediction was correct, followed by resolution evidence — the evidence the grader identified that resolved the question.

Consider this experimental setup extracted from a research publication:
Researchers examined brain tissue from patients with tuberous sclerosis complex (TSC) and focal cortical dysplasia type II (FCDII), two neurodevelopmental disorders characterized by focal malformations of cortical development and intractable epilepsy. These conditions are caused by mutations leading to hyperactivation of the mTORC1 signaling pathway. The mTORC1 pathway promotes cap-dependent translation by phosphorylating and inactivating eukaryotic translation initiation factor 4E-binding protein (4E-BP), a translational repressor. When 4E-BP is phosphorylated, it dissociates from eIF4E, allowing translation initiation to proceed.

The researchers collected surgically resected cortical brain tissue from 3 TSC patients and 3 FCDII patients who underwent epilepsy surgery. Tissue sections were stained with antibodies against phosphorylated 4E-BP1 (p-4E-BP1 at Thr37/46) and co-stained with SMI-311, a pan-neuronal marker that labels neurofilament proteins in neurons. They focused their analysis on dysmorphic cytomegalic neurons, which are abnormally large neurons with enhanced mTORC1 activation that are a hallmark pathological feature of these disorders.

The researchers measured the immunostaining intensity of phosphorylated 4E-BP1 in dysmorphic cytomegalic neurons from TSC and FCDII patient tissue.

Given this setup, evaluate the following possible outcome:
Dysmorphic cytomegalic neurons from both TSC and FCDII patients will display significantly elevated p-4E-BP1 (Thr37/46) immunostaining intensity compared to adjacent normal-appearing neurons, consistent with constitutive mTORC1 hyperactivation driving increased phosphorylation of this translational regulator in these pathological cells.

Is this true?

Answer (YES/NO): YES